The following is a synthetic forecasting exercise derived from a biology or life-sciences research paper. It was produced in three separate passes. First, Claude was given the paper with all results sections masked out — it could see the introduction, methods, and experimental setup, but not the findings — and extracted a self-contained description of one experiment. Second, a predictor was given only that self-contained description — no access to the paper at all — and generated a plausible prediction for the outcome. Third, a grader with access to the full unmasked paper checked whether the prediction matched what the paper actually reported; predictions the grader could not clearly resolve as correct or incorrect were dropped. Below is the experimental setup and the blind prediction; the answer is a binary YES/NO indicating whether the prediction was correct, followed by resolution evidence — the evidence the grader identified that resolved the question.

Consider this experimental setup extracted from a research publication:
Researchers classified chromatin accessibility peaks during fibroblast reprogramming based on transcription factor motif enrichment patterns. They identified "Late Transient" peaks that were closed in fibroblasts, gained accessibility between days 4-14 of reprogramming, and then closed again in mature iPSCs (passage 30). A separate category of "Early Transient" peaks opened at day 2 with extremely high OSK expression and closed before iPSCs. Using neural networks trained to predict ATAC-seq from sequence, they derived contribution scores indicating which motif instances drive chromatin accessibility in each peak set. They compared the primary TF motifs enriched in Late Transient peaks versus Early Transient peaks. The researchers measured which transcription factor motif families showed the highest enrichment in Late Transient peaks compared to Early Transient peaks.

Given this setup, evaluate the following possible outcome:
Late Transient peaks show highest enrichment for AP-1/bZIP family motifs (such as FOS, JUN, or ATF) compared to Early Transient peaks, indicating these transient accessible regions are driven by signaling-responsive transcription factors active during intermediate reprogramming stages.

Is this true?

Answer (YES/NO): NO